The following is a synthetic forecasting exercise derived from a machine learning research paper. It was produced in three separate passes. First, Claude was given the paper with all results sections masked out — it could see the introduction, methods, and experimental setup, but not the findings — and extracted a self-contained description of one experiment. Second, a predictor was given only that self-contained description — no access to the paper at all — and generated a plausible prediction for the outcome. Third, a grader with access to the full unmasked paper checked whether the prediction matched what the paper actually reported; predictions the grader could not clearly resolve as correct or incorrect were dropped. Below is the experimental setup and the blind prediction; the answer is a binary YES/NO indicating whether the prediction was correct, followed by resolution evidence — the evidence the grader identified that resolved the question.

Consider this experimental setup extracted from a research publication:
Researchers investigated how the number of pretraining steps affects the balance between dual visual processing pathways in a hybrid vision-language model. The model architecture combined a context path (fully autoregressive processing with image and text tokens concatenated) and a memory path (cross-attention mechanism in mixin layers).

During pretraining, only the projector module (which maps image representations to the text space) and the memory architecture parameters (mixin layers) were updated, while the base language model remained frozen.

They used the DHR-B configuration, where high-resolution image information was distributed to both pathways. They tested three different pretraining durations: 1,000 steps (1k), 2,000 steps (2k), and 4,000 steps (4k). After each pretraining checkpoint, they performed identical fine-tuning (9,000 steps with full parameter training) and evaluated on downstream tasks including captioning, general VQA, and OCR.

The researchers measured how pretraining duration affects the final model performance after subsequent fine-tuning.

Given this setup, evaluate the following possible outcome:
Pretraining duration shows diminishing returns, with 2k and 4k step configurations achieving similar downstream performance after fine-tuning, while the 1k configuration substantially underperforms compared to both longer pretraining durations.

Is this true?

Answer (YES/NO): NO